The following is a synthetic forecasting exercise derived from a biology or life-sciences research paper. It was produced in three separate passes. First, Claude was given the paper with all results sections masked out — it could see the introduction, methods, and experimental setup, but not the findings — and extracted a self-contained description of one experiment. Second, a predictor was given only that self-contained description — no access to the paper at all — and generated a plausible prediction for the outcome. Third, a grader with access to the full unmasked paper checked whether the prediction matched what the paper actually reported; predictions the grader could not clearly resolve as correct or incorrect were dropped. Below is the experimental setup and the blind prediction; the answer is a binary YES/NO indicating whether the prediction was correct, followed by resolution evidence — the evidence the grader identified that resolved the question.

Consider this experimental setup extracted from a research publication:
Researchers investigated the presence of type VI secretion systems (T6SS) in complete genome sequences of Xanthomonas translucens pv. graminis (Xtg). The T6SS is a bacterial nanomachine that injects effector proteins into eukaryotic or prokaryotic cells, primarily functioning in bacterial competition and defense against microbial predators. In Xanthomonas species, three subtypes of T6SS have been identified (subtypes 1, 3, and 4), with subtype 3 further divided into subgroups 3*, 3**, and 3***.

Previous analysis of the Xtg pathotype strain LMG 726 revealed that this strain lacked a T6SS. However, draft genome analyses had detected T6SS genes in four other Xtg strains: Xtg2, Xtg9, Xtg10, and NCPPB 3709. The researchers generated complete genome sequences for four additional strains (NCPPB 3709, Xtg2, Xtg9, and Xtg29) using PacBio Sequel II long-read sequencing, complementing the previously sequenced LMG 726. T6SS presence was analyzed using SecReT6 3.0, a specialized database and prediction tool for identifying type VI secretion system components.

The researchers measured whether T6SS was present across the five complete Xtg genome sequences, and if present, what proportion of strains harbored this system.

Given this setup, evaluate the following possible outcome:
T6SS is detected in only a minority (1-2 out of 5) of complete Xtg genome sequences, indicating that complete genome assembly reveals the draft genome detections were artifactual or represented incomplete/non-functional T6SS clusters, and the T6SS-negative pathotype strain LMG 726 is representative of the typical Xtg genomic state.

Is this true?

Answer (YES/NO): NO